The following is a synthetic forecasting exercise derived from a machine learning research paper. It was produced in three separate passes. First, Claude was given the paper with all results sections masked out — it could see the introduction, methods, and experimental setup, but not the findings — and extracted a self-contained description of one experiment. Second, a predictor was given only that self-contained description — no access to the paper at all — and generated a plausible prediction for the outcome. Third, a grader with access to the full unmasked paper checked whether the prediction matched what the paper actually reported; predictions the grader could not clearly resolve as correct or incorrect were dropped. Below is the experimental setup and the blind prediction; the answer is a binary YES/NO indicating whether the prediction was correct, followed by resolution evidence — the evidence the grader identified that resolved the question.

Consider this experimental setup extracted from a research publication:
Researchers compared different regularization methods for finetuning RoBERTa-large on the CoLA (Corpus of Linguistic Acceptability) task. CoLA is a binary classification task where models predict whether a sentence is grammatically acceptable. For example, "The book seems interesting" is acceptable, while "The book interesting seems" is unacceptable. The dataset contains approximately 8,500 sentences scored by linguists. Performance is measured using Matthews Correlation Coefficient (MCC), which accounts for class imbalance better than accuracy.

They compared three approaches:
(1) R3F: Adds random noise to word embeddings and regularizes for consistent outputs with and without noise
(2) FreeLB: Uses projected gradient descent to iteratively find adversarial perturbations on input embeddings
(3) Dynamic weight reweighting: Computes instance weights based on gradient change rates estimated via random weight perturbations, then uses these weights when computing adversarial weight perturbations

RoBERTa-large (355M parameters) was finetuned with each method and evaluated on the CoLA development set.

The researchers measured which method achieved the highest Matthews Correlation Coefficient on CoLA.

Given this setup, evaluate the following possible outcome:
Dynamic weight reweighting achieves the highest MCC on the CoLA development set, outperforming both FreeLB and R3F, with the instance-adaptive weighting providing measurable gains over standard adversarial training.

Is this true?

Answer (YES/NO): NO